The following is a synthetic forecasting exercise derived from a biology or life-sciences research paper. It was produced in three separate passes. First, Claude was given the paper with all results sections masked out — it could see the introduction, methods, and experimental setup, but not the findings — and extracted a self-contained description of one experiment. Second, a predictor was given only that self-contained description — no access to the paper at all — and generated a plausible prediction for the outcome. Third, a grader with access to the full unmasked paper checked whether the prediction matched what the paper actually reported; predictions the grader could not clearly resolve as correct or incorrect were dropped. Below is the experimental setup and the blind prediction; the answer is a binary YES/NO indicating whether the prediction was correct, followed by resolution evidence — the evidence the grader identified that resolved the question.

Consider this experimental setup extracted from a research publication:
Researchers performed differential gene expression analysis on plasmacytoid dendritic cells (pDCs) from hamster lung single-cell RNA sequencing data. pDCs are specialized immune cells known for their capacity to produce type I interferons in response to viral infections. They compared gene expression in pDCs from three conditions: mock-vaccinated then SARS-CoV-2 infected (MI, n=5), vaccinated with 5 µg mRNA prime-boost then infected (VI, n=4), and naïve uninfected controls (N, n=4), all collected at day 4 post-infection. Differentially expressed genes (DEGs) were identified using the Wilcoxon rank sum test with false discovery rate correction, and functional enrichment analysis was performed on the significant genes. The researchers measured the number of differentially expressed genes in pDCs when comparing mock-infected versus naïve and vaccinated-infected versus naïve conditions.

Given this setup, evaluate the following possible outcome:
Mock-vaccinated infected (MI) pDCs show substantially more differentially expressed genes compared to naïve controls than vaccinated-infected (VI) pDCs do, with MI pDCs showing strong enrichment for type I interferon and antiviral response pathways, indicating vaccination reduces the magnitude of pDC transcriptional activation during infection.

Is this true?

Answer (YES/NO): YES